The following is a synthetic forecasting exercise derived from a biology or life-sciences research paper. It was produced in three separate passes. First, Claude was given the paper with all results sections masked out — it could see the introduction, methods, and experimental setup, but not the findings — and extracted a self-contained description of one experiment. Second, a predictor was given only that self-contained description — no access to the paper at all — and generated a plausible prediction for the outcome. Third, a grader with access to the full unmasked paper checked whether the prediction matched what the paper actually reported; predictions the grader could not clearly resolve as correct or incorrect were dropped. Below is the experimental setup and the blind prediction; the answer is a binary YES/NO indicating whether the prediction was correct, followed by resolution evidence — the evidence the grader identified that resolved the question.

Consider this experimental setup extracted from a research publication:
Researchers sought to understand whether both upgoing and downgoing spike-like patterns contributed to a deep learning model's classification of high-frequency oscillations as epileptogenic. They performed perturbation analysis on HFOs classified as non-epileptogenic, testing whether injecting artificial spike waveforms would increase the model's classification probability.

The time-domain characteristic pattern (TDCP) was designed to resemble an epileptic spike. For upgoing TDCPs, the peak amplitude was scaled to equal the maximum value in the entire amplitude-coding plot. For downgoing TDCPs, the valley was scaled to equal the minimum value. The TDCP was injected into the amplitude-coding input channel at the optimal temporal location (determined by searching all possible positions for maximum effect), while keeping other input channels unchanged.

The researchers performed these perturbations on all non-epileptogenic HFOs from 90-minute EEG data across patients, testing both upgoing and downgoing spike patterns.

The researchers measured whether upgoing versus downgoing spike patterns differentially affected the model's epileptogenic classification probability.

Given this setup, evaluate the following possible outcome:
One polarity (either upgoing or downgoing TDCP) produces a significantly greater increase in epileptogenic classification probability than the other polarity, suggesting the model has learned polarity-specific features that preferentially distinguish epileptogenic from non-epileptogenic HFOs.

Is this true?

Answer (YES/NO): NO